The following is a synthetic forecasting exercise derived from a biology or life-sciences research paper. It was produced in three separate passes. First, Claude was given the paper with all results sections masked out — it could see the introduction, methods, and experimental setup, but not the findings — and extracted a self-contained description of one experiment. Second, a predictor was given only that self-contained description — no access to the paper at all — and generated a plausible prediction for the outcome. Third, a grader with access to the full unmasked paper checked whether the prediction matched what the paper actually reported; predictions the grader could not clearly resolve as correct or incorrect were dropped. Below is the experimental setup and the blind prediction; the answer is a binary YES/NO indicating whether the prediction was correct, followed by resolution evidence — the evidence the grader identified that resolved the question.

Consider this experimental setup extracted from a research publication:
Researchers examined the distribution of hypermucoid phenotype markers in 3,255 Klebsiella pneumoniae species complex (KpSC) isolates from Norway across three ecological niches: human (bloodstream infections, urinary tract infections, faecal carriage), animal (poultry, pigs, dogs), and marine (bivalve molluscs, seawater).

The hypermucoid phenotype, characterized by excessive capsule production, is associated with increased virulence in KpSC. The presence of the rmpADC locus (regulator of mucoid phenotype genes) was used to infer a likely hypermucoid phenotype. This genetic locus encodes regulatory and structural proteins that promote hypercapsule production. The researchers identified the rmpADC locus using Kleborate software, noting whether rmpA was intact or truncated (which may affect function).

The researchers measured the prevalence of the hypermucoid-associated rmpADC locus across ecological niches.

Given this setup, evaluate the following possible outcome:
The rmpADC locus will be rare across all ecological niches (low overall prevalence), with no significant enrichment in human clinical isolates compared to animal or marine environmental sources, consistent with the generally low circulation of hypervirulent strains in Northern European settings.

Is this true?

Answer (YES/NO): NO